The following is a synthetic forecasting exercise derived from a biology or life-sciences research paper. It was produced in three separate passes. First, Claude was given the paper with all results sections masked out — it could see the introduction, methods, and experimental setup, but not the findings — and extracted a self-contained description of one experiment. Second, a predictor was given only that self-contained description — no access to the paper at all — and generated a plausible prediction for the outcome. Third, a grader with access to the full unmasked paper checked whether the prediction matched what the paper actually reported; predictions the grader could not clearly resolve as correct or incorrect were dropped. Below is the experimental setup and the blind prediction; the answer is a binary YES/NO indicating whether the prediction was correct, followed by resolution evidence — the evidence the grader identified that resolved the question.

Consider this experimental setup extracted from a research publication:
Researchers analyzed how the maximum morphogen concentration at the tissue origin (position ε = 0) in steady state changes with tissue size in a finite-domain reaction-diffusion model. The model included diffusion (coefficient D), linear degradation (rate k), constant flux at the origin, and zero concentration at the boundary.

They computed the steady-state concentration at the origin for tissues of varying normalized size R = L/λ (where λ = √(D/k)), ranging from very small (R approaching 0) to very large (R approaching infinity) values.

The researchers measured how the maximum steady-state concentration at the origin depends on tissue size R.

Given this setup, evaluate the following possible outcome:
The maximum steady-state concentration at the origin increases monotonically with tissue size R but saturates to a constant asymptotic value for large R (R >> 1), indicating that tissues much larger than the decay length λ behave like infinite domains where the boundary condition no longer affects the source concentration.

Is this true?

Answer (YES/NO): YES